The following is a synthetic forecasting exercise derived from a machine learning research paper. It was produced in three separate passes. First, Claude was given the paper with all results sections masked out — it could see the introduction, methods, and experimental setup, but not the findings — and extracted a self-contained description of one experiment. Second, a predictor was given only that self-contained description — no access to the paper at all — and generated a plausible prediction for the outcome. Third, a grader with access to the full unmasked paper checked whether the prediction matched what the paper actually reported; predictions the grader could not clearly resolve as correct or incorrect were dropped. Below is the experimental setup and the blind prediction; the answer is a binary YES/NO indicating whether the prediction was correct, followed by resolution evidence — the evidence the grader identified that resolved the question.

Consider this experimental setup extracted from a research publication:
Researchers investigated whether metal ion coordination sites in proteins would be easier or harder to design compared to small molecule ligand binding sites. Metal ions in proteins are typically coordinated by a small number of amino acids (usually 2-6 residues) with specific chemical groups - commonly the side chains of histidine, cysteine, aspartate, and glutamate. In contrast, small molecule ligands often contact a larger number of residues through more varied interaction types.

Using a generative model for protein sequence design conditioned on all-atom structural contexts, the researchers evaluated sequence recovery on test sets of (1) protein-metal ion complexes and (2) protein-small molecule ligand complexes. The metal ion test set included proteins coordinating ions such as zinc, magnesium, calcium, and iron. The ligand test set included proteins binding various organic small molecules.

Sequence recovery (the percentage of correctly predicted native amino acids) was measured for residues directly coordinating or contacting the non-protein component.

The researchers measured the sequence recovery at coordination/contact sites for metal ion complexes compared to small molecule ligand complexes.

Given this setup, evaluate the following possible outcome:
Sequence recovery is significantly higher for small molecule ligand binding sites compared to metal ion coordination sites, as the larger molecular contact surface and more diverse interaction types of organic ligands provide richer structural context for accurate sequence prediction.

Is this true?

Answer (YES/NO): NO